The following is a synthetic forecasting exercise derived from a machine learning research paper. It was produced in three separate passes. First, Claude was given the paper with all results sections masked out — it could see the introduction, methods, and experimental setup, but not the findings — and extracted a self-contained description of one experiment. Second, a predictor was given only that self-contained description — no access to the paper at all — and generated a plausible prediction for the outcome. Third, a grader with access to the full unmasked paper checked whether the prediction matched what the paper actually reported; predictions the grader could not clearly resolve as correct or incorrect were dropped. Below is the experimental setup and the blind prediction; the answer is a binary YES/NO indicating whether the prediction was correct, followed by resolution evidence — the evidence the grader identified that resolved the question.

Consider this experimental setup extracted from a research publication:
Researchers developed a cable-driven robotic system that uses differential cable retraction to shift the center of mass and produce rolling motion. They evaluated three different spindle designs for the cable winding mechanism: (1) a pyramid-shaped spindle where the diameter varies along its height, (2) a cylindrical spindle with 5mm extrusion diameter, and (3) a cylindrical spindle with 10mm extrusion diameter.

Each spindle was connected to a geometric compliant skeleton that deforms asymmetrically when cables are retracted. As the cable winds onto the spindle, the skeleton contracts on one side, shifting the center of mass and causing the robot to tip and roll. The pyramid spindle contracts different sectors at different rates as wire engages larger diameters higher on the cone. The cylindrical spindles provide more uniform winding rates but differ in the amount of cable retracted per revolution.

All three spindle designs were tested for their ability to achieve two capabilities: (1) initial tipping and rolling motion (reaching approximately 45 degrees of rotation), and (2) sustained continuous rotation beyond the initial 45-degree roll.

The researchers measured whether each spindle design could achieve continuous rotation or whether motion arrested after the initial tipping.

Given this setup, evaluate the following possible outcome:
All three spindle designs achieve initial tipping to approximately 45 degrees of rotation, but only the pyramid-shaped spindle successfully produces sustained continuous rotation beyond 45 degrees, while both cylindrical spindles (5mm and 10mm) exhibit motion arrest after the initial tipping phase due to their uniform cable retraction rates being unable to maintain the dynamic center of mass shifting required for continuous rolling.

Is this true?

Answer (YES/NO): NO